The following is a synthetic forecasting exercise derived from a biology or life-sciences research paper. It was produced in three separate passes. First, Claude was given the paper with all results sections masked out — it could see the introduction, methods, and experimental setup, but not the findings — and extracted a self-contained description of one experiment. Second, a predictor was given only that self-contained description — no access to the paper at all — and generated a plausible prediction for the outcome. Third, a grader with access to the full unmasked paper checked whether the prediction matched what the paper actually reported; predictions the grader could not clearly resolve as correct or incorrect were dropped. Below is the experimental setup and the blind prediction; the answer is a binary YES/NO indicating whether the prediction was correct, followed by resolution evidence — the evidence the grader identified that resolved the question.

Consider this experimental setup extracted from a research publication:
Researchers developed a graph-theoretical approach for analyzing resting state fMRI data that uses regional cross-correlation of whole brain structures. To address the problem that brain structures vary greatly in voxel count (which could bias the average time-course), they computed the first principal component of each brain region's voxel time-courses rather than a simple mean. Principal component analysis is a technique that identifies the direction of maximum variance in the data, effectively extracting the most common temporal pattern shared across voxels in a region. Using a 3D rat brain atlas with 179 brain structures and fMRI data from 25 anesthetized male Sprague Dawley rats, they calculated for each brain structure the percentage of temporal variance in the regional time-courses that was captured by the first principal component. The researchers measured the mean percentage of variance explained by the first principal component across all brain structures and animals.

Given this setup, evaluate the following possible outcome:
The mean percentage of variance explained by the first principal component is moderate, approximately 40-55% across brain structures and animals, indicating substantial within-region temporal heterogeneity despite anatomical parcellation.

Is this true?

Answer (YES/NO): NO